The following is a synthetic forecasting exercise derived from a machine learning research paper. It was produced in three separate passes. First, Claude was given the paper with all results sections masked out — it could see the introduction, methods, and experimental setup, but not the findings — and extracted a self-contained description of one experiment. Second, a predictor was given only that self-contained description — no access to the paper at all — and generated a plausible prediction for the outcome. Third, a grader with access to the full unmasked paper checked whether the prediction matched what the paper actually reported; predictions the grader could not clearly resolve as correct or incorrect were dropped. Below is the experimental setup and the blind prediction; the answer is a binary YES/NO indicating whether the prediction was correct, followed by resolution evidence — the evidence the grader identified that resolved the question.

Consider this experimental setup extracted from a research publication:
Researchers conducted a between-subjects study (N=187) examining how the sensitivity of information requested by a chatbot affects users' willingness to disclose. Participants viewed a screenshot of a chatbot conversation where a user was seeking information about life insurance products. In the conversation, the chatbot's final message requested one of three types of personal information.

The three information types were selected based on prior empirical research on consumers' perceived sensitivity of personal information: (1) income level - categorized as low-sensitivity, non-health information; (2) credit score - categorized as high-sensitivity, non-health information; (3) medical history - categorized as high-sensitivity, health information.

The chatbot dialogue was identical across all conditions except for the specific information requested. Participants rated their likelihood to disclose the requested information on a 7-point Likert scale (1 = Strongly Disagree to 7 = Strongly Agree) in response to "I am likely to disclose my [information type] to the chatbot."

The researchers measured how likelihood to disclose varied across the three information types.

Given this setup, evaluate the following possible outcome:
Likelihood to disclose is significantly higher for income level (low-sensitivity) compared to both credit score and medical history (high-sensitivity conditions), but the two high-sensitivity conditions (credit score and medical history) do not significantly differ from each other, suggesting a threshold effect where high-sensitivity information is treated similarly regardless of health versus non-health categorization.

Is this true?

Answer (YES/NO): NO